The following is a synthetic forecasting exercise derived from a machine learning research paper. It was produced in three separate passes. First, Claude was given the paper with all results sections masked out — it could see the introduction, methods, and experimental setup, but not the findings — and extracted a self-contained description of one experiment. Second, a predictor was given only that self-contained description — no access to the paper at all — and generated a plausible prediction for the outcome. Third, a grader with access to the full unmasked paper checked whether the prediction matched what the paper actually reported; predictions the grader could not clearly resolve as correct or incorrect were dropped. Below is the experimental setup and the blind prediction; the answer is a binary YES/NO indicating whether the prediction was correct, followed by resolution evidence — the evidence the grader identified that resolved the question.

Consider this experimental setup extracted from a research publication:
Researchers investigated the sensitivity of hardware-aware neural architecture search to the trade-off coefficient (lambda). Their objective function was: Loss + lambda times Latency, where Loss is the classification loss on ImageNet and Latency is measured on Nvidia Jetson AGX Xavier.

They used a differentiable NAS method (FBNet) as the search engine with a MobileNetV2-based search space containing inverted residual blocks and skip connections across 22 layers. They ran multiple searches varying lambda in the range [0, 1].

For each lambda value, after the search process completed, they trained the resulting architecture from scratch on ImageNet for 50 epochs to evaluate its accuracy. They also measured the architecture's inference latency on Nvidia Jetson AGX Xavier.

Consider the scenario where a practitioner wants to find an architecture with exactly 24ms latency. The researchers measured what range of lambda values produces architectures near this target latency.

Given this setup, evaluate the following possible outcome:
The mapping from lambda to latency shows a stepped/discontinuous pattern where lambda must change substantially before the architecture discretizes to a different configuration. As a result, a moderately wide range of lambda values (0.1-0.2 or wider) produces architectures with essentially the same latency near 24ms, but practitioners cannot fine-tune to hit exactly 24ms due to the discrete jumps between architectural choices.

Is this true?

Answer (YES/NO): NO